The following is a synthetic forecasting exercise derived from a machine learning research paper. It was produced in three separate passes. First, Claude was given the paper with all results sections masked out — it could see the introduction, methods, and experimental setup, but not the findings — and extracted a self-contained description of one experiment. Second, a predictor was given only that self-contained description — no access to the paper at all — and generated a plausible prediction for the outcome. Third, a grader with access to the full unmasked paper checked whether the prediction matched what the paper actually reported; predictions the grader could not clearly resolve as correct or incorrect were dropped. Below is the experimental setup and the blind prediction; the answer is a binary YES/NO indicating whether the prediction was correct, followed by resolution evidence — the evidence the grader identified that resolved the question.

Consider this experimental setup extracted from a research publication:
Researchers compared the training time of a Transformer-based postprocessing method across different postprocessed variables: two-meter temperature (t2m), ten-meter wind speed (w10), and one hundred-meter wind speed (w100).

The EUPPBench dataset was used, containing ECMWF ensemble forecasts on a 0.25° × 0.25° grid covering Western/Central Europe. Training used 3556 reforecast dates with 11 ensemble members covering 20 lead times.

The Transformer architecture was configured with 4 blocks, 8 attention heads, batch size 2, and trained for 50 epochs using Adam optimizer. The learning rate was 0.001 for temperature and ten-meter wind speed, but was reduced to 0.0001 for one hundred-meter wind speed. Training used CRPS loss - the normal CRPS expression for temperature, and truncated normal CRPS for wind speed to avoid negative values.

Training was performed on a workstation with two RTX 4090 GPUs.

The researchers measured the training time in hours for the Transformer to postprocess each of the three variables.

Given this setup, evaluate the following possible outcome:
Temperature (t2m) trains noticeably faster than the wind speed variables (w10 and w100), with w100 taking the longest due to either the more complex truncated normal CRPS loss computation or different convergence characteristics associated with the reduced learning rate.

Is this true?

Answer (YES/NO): NO